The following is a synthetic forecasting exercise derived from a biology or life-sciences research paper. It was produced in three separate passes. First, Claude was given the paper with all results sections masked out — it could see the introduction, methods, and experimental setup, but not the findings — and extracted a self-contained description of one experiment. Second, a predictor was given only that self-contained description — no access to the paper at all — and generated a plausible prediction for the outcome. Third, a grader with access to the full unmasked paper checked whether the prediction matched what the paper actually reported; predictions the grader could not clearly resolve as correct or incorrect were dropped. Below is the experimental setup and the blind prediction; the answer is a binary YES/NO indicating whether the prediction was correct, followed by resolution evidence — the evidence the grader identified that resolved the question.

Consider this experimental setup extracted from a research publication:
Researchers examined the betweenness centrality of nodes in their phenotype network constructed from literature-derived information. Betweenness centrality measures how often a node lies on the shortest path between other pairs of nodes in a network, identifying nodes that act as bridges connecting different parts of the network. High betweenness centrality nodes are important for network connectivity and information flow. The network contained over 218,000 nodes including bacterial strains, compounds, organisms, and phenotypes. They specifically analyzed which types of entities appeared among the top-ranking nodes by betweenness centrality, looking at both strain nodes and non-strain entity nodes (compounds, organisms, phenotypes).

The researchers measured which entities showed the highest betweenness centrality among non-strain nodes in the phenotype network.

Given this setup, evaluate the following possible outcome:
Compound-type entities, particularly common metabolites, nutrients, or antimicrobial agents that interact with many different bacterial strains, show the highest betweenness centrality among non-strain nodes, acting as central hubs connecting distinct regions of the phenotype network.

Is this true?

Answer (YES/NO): YES